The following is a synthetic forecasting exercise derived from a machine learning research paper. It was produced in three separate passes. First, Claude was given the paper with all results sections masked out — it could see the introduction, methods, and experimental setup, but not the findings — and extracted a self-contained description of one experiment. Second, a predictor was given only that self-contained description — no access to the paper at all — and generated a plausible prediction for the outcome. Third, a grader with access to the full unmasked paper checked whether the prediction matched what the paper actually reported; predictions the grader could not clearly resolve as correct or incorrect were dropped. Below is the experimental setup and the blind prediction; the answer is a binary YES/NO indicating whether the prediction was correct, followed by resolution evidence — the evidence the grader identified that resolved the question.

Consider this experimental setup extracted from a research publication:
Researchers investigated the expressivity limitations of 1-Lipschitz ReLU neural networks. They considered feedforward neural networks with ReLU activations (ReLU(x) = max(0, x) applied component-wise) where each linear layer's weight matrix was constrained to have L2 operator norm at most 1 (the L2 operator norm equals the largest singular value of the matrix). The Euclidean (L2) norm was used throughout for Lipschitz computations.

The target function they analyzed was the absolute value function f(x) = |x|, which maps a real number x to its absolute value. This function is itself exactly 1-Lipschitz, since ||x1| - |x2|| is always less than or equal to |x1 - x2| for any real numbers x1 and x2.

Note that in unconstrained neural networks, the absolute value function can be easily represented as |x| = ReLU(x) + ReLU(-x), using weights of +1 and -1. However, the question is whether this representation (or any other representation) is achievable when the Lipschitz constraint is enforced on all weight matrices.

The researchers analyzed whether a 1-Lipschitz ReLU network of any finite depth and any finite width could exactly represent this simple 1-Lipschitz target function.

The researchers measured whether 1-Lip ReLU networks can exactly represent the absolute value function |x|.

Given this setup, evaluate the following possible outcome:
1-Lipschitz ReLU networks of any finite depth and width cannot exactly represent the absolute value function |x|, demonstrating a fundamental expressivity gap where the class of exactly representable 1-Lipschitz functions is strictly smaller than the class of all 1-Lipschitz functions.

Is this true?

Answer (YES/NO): YES